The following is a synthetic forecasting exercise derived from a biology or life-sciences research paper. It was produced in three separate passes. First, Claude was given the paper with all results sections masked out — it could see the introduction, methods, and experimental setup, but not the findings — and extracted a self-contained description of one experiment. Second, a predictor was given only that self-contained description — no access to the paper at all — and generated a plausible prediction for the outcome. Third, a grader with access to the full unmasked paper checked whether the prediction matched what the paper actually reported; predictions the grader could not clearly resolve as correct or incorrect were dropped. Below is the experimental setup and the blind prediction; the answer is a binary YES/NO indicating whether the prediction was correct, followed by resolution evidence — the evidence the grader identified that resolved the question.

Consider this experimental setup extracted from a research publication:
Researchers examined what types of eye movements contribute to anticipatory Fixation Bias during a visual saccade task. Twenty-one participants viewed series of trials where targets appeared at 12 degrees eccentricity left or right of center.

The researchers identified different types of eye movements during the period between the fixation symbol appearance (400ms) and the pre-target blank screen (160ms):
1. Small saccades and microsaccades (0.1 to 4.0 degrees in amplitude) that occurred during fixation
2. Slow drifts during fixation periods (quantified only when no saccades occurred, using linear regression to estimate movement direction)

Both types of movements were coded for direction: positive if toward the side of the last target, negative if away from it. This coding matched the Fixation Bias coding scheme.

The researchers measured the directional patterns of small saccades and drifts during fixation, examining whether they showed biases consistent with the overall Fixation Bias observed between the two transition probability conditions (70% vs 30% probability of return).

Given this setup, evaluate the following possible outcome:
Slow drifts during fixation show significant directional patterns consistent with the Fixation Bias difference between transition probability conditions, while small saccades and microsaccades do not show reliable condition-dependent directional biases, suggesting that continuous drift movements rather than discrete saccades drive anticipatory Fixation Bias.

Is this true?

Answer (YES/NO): NO